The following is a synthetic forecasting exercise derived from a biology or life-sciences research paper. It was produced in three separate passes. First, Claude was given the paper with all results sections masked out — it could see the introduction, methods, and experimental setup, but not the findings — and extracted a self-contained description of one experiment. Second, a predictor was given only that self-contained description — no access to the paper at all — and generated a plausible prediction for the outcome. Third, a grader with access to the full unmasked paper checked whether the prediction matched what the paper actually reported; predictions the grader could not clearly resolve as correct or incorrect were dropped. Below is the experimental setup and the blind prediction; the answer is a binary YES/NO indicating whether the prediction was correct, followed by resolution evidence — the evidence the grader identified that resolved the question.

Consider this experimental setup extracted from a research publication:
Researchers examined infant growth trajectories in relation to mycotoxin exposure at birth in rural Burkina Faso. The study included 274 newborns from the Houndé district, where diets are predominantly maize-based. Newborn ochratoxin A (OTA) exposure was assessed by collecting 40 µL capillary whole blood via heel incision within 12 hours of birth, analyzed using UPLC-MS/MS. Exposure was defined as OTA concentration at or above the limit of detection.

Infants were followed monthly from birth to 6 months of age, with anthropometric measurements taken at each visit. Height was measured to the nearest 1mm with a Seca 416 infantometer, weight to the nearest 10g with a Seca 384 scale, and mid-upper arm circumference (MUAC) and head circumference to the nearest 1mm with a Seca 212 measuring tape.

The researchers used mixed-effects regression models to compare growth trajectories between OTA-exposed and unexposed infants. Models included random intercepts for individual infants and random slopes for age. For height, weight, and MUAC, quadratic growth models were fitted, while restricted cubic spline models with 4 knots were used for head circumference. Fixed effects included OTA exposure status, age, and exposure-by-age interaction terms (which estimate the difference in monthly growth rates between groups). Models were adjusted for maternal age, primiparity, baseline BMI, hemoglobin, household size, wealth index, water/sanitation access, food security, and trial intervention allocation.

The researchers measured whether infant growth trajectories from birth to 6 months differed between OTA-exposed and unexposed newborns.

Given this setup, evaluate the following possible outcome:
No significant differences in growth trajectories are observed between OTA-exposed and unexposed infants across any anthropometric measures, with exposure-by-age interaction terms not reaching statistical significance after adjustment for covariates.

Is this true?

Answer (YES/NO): NO